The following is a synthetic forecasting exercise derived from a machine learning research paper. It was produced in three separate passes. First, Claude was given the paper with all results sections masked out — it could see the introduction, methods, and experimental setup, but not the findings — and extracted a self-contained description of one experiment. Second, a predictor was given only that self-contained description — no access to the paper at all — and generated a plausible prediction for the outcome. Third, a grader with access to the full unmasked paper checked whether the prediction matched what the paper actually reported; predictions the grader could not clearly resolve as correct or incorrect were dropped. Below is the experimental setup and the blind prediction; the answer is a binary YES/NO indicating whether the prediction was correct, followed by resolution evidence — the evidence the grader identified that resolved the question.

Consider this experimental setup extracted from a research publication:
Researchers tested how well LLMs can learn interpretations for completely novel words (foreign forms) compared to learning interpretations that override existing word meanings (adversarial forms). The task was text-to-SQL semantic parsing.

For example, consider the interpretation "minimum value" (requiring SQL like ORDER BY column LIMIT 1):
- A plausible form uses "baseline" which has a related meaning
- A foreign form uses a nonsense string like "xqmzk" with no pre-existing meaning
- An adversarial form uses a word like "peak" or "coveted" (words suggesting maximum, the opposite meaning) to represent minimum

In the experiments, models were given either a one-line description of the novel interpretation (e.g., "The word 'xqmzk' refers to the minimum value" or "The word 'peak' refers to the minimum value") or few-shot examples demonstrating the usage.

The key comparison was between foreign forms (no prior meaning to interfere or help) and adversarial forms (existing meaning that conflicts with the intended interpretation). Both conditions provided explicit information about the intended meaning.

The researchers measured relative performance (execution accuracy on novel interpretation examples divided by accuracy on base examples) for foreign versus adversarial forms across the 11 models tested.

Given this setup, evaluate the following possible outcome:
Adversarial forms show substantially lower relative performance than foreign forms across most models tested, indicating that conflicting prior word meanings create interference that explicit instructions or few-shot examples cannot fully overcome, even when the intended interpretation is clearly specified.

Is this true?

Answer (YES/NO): YES